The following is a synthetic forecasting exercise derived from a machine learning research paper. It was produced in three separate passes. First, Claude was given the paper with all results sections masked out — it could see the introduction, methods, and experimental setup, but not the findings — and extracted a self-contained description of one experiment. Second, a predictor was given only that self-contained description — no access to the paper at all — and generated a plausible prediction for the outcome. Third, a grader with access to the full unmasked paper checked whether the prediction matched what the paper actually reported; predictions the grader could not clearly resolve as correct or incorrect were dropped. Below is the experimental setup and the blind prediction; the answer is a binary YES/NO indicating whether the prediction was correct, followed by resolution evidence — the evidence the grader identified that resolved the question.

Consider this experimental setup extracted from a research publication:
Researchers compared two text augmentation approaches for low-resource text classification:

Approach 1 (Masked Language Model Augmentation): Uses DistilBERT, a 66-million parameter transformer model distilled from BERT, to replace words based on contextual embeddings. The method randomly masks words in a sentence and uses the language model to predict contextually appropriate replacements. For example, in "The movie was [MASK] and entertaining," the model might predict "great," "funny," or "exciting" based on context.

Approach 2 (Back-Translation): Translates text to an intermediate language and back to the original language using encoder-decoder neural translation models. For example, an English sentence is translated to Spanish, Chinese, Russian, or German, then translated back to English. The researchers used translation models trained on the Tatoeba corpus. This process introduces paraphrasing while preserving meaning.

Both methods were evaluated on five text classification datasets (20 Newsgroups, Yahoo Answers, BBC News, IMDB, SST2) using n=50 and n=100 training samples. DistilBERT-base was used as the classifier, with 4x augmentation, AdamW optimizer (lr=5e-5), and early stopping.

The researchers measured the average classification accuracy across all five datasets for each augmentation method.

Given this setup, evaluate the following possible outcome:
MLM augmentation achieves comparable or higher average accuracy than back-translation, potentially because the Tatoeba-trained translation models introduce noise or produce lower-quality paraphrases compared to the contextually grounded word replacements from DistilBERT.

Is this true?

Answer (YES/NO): NO